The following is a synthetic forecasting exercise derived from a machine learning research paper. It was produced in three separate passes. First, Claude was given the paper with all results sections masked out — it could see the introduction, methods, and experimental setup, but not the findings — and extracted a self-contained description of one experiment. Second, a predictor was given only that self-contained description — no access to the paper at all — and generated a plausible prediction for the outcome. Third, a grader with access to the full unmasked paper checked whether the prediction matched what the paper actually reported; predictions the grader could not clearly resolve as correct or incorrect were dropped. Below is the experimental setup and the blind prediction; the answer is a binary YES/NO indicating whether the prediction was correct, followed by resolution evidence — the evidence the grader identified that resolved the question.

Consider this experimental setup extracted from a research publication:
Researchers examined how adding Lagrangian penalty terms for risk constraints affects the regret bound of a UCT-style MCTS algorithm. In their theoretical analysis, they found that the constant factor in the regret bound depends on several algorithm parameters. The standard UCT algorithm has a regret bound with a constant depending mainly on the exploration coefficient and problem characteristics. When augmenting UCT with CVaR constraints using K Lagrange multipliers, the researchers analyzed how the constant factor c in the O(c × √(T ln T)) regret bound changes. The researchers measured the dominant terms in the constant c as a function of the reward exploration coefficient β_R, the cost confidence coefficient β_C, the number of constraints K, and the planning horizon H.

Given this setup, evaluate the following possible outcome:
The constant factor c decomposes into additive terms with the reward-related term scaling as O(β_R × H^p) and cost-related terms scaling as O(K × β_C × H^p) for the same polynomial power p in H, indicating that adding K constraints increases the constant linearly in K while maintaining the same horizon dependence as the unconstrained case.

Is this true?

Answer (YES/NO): NO